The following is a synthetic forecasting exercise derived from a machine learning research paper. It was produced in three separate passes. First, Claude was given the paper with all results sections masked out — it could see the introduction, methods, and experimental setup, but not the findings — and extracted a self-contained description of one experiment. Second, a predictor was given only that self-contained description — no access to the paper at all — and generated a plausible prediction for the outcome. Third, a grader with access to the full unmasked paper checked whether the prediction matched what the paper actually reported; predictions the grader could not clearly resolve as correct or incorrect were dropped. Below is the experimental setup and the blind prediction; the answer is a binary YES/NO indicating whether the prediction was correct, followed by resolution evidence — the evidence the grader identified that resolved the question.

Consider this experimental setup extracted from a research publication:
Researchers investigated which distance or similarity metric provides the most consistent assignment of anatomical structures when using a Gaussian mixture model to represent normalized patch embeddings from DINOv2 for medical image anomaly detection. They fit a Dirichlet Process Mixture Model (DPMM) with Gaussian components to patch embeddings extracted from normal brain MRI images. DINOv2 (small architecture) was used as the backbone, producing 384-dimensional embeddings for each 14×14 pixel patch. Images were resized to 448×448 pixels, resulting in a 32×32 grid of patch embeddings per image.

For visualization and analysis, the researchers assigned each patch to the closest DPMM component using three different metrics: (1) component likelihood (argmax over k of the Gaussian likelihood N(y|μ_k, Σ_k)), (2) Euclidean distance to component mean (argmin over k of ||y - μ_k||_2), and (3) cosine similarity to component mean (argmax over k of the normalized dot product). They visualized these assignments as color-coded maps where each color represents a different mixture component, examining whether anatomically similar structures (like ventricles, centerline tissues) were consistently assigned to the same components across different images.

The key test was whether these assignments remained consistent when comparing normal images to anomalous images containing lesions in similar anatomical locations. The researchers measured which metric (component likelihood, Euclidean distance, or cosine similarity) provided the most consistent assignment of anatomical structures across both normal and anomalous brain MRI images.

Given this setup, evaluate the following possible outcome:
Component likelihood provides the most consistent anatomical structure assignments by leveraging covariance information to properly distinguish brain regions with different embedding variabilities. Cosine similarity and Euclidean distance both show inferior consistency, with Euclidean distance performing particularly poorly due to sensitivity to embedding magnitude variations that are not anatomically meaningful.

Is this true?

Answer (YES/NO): NO